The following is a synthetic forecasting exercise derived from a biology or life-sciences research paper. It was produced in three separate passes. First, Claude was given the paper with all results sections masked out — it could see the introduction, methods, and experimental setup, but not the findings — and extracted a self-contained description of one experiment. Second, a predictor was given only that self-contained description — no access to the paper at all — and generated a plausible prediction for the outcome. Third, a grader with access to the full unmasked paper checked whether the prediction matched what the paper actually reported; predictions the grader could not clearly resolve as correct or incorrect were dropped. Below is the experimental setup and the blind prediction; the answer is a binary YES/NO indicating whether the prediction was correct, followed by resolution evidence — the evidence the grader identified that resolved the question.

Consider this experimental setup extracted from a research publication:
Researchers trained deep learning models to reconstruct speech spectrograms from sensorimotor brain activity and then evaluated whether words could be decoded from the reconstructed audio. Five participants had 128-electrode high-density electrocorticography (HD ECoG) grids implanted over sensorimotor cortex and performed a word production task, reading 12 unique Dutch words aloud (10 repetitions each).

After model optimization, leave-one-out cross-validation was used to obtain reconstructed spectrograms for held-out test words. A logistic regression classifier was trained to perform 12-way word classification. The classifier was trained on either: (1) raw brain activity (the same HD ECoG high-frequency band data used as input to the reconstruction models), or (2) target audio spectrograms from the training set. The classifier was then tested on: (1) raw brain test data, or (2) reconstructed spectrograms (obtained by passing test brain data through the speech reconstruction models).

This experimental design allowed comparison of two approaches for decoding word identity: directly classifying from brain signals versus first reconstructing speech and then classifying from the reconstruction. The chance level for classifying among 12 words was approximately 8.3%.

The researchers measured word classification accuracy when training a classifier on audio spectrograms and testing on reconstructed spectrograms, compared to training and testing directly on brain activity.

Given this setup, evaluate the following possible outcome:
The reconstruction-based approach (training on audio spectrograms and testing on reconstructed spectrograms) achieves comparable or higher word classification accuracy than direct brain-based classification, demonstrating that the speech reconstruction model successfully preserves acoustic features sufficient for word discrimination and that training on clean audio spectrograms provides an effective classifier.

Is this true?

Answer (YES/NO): YES